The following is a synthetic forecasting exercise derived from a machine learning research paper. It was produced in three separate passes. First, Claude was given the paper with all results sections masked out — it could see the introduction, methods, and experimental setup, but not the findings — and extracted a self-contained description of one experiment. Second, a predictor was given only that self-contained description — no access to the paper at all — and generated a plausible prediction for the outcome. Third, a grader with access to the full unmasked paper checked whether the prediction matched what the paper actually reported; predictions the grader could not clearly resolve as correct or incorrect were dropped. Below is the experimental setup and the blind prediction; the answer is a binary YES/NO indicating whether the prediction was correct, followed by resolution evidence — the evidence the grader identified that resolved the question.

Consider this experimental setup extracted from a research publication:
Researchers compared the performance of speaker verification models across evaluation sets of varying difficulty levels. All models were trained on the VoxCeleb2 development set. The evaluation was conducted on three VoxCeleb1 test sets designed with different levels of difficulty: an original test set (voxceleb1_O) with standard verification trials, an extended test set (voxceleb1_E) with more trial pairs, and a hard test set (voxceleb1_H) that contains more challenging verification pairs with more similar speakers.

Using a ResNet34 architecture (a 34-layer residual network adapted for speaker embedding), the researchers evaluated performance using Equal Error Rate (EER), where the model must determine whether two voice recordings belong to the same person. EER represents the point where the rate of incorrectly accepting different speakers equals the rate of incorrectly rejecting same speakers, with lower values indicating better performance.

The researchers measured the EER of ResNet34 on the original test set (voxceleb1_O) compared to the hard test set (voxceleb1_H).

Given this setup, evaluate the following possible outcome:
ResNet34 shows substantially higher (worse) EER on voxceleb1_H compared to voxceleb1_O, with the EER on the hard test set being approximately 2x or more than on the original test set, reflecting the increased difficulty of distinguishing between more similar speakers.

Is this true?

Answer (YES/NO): YES